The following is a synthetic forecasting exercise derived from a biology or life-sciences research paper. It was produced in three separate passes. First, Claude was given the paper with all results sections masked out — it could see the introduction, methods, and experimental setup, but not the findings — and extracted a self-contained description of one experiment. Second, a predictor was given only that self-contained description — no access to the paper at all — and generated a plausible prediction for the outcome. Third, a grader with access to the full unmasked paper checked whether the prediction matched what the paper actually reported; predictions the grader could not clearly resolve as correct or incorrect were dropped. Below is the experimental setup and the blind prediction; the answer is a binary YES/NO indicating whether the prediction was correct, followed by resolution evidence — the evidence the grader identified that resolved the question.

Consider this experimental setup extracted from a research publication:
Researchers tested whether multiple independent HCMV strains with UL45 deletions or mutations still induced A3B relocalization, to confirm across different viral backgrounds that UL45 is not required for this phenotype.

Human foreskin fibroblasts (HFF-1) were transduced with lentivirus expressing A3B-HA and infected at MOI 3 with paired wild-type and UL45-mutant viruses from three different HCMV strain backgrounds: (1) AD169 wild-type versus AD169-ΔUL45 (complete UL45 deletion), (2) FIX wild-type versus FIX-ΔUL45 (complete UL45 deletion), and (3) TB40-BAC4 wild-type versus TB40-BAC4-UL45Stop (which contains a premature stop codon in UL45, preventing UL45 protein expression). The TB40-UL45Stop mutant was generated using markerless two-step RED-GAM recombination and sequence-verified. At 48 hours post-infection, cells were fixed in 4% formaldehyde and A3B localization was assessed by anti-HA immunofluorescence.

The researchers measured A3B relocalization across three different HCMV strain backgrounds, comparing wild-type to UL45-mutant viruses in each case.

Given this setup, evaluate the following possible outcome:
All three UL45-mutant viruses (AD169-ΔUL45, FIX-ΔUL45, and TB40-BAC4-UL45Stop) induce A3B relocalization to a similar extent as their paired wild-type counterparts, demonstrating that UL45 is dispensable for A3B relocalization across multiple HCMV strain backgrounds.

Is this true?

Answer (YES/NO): YES